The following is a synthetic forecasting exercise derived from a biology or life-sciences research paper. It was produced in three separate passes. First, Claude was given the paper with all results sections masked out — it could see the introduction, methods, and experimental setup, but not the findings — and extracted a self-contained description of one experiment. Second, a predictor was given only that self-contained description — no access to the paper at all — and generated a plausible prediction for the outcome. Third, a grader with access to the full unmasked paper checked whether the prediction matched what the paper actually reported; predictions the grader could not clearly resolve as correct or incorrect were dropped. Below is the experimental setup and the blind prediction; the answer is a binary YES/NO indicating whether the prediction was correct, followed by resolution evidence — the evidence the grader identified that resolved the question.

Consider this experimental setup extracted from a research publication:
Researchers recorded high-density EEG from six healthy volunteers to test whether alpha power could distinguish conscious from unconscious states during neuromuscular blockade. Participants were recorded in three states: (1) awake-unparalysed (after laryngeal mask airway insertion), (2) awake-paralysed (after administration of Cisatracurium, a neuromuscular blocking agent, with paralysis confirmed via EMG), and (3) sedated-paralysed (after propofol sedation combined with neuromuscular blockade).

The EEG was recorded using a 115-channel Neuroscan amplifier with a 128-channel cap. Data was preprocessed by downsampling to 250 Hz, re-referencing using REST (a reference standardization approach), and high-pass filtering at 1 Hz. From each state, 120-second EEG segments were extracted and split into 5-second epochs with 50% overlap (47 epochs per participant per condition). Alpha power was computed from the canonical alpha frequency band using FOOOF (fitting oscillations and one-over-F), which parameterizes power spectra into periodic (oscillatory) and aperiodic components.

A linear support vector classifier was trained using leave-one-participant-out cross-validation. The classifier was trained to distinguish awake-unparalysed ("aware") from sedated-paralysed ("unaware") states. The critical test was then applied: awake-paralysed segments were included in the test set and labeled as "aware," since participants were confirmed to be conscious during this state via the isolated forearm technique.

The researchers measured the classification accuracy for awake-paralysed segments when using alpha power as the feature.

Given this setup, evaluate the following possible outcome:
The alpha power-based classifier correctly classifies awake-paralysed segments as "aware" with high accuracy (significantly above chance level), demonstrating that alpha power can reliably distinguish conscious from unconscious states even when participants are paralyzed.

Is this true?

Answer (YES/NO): YES